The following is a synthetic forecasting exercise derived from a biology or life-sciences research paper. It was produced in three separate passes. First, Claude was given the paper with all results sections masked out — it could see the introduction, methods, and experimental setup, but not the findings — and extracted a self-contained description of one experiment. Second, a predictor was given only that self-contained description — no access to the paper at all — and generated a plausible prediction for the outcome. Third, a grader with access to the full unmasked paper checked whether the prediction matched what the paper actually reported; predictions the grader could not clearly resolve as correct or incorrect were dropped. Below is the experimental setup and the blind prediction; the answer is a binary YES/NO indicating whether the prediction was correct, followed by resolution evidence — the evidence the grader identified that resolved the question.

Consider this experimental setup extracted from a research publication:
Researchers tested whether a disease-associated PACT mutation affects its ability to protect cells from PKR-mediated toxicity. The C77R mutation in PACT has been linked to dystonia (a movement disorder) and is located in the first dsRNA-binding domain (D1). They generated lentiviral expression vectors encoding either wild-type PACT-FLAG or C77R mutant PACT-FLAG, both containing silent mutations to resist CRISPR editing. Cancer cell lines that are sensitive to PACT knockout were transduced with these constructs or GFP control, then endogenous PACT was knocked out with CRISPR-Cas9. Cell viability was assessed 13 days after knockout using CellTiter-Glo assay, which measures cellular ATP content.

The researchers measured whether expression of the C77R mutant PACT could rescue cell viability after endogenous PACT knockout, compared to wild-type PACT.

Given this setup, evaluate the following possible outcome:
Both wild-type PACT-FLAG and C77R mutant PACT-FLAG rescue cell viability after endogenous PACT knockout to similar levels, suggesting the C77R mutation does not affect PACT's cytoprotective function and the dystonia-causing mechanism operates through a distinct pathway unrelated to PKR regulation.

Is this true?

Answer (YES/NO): YES